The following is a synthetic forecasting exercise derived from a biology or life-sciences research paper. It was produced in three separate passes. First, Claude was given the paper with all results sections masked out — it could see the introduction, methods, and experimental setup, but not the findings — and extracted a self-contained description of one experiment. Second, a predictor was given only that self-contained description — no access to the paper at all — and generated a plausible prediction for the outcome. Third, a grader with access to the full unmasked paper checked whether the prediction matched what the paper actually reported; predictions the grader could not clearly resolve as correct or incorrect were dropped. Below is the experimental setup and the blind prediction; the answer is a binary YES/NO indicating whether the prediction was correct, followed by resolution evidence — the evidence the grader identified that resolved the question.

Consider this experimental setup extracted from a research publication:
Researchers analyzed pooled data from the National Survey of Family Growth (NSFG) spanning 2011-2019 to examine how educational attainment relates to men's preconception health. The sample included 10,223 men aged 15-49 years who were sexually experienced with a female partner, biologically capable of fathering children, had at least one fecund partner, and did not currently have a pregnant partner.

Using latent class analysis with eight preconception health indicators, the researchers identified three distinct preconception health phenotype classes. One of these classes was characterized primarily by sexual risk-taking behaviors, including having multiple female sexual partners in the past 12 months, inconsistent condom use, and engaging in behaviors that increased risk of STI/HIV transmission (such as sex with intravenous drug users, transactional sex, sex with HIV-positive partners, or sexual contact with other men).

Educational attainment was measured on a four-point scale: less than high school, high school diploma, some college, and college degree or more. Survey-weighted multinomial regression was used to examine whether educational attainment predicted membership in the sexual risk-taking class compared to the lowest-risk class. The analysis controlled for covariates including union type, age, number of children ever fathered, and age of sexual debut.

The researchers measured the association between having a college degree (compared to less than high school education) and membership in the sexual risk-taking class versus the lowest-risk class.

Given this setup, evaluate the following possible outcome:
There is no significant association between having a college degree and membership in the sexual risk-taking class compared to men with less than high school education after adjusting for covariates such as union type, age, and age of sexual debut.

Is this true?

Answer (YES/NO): NO